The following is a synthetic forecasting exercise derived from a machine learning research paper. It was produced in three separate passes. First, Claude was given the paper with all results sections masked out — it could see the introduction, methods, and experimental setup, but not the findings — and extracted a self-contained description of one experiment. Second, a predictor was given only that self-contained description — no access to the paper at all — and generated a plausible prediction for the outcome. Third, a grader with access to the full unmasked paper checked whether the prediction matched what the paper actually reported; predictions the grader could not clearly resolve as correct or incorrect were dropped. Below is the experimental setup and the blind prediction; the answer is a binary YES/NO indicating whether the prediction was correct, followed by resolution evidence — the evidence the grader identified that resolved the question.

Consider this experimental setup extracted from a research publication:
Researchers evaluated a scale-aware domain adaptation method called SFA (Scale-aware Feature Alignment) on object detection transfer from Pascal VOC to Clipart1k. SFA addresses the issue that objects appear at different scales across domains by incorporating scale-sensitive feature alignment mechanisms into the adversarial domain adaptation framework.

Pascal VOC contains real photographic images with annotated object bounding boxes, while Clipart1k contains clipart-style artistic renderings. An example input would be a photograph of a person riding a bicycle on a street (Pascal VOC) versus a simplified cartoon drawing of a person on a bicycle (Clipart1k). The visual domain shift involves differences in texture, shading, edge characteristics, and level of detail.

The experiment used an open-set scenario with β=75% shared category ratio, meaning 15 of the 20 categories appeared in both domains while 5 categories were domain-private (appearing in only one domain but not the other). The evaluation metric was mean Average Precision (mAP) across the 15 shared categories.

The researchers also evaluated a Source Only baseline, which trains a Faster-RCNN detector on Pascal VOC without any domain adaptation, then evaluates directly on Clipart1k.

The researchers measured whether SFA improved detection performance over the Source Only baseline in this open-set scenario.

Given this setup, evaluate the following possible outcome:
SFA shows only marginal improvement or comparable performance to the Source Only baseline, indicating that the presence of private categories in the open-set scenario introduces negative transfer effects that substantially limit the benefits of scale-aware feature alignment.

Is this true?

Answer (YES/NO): NO